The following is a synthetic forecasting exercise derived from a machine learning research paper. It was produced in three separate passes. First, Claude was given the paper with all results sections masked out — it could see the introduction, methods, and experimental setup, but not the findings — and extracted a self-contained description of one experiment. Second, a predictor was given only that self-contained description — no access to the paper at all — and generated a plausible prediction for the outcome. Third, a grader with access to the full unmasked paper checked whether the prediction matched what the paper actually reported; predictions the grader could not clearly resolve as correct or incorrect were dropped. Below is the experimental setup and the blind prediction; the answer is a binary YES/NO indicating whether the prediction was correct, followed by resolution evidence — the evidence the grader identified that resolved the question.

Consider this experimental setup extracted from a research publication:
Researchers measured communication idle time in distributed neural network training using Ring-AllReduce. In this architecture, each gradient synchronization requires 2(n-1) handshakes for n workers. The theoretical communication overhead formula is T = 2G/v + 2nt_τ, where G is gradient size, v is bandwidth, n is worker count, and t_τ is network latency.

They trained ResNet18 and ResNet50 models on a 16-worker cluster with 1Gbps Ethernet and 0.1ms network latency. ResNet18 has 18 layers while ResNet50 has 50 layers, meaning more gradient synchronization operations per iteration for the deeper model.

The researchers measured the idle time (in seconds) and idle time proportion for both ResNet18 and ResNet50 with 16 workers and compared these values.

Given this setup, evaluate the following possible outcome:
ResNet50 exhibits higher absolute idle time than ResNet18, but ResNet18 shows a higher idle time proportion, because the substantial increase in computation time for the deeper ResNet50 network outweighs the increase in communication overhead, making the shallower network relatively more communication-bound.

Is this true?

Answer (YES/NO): NO